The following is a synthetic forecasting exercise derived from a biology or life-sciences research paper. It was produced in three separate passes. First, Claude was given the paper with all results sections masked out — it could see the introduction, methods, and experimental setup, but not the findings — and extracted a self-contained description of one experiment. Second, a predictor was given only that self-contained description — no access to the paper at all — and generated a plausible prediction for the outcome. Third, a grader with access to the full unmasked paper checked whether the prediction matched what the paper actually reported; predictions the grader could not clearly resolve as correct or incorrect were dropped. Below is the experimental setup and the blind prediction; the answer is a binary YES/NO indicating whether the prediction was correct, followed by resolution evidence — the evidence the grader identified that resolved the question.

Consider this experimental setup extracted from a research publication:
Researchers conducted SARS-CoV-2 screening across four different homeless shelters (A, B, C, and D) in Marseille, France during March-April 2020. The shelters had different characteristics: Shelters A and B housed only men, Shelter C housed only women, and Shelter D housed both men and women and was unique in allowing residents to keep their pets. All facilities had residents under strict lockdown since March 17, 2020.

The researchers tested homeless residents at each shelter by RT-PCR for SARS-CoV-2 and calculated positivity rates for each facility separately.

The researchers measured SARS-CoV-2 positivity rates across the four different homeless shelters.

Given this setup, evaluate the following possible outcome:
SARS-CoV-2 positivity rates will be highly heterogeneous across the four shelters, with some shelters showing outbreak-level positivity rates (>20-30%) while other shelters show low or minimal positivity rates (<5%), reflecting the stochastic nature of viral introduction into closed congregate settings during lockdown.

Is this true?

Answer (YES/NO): NO